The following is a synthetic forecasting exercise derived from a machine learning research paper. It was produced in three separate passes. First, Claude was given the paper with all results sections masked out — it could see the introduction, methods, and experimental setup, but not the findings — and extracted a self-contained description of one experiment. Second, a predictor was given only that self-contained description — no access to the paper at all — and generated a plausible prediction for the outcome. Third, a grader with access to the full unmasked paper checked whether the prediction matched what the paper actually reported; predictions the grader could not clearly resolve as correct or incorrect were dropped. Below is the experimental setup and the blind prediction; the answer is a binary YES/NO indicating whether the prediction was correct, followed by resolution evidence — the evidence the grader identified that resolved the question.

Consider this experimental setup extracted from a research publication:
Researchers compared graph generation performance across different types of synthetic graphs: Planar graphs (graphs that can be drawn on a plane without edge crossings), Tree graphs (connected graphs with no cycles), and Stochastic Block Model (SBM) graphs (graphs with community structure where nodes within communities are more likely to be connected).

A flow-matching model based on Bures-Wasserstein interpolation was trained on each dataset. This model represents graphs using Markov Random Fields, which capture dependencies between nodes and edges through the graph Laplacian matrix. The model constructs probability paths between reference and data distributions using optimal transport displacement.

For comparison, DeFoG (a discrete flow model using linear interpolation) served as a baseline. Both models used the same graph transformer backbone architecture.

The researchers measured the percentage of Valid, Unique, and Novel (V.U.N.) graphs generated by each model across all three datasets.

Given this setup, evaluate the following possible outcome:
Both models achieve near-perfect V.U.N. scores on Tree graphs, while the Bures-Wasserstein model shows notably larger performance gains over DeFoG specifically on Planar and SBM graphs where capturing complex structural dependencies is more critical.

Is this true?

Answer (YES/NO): NO